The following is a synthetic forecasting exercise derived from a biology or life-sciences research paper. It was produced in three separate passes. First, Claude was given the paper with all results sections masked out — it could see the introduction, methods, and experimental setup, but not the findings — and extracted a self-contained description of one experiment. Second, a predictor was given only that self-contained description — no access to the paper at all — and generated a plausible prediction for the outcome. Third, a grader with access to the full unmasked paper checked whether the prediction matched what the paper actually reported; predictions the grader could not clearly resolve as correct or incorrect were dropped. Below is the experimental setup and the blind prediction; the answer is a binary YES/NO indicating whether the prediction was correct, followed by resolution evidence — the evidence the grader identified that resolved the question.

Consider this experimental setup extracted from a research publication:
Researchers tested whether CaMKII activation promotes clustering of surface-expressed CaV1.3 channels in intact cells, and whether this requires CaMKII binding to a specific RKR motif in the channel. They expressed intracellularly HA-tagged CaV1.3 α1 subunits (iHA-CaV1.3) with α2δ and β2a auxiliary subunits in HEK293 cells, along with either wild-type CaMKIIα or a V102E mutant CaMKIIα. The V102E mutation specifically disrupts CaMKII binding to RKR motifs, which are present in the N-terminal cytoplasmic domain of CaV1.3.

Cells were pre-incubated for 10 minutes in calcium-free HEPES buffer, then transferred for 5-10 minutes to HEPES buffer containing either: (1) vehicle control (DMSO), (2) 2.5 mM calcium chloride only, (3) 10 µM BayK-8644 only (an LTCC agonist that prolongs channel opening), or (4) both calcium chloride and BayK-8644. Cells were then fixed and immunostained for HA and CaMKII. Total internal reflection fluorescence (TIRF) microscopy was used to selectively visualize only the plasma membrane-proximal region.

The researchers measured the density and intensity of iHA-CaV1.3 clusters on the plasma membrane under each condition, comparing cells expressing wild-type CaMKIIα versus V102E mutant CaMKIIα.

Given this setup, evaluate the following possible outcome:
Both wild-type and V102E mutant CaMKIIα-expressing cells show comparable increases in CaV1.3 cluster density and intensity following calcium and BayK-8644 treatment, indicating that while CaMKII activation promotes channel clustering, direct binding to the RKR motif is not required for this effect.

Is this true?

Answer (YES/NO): NO